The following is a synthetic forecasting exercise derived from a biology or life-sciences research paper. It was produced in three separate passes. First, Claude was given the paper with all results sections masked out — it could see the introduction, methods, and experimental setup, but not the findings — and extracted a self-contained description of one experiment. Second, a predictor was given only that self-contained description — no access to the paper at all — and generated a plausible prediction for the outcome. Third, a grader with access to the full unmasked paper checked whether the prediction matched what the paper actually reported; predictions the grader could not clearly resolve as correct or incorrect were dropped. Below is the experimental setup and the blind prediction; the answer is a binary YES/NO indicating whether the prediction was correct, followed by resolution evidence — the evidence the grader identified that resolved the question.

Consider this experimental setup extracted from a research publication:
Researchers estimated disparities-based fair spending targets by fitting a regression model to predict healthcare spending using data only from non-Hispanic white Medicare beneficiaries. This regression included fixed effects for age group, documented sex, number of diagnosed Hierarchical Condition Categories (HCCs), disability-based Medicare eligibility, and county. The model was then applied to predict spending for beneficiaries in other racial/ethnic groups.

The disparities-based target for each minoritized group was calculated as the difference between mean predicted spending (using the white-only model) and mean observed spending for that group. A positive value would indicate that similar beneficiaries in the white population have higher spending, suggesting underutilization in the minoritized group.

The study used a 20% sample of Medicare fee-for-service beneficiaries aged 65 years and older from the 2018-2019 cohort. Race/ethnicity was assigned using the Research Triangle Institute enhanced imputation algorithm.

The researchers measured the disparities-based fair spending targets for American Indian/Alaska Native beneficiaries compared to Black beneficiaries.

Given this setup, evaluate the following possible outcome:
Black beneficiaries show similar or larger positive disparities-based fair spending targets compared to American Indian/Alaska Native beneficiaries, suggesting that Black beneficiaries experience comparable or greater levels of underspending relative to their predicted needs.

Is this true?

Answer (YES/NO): YES